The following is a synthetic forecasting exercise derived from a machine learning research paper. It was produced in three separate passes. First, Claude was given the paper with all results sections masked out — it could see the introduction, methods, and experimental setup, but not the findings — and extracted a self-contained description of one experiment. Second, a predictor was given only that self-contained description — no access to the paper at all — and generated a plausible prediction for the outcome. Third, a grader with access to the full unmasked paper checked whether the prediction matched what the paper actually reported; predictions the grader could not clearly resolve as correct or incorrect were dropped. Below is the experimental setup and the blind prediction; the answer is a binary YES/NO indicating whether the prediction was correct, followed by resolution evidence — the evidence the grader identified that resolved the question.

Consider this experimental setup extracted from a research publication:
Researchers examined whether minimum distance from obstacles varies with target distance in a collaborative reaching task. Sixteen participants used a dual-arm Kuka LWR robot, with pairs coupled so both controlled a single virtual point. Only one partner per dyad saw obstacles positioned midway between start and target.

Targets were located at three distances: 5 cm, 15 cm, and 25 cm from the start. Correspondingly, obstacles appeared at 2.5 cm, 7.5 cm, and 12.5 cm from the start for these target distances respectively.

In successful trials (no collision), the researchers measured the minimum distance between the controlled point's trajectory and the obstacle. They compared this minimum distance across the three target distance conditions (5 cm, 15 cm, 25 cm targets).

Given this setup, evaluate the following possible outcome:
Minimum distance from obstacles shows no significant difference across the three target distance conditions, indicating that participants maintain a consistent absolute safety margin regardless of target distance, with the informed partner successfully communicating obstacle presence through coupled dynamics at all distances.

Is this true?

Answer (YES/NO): YES